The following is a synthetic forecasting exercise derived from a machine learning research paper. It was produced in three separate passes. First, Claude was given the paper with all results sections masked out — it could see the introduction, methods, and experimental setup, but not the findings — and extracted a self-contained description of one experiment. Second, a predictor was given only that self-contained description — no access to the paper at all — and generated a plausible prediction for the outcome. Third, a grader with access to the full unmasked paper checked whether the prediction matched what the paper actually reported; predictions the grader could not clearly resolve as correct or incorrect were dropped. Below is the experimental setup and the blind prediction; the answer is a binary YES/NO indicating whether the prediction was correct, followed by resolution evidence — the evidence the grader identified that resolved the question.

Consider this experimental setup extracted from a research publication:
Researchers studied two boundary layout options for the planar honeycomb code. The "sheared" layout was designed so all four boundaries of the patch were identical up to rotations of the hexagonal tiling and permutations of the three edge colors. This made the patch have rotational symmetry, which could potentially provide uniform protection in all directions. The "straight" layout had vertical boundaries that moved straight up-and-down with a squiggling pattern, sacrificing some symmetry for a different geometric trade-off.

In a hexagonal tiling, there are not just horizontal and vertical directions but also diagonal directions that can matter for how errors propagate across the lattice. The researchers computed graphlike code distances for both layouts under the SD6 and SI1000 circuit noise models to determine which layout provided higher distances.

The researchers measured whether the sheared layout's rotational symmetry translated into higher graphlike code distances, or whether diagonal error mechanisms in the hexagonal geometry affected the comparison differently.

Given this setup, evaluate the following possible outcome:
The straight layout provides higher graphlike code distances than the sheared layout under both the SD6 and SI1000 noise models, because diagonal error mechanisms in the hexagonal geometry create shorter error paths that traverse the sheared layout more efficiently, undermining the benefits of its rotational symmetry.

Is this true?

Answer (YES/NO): YES